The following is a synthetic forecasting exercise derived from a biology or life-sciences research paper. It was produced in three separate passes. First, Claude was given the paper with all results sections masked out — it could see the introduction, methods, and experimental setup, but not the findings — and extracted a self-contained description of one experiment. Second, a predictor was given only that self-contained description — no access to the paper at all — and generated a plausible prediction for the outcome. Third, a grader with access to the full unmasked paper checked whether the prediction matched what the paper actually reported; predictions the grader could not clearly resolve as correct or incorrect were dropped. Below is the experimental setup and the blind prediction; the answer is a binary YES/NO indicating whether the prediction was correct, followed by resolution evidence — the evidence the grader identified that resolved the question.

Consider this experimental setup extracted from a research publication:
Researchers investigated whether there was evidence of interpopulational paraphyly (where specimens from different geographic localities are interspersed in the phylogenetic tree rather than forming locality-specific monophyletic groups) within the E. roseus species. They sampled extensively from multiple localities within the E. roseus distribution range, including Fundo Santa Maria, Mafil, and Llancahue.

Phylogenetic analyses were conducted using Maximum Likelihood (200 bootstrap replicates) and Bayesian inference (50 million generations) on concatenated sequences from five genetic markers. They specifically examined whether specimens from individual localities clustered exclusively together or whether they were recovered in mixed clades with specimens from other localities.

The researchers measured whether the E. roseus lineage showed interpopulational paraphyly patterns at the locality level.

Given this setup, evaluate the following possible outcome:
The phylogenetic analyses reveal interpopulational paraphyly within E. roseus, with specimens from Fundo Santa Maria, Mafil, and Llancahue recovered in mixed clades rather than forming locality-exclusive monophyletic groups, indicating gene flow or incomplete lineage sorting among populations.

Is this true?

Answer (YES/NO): YES